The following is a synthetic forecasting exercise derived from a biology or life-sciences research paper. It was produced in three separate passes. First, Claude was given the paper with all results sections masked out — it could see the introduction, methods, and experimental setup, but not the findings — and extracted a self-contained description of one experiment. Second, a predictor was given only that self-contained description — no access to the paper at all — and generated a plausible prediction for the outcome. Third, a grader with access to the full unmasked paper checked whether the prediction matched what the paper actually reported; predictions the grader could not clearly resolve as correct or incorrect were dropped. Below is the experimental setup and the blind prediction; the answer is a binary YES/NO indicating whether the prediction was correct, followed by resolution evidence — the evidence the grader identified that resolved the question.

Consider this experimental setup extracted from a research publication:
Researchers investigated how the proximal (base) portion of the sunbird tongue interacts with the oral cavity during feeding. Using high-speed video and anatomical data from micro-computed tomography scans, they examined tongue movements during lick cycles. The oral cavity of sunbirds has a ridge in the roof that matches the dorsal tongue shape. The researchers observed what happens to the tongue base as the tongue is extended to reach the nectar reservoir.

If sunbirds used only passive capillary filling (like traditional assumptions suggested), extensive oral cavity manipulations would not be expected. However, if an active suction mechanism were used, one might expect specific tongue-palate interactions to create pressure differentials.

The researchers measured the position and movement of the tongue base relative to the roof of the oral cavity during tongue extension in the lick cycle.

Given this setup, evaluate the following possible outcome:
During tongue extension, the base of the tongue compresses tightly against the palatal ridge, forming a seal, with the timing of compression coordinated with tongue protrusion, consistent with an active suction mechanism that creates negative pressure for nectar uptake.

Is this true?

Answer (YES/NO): YES